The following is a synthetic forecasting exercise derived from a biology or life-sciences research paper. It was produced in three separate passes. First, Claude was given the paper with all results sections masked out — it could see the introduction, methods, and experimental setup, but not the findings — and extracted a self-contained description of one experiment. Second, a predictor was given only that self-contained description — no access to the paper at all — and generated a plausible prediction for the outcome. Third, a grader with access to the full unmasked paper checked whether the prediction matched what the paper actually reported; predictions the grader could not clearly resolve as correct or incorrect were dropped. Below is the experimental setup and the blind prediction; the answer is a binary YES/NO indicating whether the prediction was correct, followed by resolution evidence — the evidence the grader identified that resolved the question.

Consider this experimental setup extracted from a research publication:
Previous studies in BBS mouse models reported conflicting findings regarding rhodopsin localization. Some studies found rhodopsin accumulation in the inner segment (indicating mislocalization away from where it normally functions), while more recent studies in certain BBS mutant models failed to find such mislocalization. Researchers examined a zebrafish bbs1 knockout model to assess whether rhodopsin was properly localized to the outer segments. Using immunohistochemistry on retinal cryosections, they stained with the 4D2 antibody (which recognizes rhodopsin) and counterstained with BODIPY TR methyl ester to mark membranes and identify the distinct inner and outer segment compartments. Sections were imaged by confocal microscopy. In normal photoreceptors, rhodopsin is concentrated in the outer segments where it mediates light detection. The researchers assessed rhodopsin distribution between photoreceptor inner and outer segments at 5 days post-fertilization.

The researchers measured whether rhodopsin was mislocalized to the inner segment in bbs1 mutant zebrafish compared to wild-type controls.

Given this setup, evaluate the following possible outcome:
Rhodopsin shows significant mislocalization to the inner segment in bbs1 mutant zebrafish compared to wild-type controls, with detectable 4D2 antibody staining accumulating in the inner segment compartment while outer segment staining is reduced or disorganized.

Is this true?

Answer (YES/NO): NO